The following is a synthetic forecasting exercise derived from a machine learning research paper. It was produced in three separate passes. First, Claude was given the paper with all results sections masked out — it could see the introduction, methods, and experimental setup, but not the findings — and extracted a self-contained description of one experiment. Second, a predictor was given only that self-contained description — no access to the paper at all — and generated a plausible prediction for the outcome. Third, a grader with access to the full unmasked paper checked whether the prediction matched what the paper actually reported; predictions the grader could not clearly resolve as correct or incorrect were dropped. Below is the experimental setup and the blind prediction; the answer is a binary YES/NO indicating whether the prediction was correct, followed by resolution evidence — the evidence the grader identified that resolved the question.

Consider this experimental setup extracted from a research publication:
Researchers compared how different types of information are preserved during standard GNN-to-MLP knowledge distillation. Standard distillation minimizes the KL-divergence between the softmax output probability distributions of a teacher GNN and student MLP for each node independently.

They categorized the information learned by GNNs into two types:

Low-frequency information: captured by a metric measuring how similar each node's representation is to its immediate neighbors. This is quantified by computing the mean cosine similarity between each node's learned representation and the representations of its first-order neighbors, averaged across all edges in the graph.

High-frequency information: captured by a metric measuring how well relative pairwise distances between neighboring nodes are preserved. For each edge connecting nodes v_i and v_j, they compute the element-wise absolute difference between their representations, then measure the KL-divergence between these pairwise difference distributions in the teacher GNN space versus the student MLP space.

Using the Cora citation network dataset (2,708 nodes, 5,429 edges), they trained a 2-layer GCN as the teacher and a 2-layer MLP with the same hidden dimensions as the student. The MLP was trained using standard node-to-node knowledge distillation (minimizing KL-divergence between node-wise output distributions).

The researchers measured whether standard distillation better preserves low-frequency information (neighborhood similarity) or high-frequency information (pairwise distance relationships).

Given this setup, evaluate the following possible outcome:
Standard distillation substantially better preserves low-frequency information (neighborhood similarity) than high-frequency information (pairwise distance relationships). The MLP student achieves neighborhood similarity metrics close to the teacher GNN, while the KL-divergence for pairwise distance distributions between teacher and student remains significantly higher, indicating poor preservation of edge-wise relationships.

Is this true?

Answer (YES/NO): YES